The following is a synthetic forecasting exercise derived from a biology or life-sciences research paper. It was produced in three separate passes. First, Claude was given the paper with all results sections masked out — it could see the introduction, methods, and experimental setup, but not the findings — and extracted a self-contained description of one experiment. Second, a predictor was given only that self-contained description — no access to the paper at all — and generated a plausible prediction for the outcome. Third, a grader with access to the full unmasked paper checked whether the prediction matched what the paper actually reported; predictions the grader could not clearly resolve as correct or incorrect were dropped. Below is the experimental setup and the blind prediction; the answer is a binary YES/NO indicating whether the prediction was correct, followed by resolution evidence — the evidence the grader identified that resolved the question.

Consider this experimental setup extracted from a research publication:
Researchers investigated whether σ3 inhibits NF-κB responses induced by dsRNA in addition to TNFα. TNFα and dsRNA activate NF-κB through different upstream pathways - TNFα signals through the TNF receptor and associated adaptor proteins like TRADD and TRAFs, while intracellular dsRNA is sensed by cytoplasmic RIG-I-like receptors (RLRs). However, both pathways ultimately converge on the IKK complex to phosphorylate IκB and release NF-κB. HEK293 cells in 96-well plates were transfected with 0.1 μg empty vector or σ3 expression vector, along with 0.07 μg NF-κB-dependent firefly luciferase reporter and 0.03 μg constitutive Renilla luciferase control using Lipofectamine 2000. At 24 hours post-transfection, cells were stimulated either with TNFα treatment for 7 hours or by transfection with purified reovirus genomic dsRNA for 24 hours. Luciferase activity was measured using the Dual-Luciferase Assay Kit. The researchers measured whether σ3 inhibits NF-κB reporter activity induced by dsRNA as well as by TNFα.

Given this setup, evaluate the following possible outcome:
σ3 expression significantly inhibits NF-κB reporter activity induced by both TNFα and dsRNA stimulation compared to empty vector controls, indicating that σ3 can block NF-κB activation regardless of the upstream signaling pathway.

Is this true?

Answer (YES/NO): YES